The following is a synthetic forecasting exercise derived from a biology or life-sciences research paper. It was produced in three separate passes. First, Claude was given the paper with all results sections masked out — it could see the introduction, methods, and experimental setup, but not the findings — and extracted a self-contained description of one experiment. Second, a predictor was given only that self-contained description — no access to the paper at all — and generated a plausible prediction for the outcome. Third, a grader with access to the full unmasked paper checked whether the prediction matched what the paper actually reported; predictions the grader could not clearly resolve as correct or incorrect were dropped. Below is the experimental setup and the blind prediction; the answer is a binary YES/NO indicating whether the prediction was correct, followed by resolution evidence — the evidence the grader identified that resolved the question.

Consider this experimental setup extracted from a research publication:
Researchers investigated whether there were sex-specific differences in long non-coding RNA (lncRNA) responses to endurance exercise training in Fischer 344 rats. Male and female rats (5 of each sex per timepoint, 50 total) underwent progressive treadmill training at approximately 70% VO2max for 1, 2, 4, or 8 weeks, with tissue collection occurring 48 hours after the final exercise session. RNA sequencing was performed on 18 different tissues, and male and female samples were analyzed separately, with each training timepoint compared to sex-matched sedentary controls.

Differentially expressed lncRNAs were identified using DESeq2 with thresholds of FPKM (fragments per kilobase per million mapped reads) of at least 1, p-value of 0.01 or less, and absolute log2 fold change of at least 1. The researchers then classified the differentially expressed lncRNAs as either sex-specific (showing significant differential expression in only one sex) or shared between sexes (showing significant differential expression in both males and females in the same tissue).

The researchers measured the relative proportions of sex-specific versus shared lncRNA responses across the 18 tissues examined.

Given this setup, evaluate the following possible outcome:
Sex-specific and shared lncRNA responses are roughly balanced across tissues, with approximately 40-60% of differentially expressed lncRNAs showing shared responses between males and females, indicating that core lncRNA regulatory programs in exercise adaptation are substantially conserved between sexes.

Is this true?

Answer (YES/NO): NO